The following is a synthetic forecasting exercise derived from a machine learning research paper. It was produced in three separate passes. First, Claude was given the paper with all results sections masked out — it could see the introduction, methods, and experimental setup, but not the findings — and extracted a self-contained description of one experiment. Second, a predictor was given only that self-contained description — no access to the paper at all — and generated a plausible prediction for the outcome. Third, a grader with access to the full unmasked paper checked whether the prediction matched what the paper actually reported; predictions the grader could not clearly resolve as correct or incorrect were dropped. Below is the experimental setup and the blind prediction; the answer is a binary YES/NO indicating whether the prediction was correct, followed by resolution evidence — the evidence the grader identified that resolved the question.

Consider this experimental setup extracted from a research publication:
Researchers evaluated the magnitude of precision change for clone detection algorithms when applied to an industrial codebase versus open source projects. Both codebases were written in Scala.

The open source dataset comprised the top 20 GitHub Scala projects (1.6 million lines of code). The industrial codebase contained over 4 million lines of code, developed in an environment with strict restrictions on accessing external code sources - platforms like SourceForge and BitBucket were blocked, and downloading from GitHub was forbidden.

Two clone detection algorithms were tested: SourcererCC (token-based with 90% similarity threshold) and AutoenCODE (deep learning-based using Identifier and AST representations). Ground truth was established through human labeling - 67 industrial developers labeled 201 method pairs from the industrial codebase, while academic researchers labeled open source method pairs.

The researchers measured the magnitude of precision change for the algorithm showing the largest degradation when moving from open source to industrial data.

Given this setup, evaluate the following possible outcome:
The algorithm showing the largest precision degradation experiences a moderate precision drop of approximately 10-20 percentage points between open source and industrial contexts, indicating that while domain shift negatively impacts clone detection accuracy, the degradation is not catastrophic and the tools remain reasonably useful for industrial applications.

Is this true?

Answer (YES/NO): NO